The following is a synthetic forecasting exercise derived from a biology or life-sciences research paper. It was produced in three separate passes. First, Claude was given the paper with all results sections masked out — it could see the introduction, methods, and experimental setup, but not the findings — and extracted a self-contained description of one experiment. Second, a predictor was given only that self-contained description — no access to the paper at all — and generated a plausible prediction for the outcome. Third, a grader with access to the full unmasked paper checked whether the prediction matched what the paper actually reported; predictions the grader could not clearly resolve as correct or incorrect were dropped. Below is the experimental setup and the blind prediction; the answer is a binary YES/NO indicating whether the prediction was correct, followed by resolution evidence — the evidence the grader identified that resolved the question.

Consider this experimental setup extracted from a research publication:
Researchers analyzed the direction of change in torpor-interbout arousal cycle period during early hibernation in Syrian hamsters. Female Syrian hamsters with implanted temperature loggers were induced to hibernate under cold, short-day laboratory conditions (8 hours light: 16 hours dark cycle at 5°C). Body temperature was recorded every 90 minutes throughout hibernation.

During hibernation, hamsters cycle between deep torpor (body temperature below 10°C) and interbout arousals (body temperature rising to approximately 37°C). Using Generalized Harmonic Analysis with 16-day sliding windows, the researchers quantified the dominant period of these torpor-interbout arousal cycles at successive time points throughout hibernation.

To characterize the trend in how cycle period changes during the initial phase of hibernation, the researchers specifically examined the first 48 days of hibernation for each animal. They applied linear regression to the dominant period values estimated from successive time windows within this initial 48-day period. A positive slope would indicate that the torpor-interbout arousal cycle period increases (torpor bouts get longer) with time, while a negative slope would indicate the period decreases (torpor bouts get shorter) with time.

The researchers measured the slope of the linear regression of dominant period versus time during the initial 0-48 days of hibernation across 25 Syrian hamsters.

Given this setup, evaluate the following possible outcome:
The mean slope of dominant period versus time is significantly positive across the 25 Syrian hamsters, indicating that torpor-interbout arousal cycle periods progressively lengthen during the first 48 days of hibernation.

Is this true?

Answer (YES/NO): YES